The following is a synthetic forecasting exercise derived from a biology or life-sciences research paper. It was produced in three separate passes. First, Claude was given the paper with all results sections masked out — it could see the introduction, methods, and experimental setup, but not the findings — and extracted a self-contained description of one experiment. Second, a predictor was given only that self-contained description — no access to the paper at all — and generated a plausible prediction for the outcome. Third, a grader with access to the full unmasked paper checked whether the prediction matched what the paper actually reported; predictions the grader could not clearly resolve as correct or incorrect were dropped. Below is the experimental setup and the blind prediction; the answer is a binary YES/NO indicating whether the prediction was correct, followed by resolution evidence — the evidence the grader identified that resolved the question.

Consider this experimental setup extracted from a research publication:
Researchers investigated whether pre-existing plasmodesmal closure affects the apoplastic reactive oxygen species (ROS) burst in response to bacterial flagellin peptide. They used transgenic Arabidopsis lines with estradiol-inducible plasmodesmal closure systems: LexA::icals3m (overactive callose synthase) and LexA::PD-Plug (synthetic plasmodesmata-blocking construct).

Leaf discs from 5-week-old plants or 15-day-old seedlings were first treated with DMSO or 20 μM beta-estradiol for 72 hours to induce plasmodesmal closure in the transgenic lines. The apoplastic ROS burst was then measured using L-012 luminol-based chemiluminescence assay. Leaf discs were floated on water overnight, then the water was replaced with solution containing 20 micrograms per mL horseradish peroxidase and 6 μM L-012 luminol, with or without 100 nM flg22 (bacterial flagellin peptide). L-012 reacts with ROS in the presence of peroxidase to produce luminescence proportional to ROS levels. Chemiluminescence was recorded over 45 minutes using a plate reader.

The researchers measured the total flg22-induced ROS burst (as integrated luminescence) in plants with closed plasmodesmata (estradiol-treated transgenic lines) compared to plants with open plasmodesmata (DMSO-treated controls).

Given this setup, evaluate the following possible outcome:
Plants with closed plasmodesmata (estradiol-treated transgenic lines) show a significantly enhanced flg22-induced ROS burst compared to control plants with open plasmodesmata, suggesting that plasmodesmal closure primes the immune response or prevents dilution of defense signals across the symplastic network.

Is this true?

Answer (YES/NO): NO